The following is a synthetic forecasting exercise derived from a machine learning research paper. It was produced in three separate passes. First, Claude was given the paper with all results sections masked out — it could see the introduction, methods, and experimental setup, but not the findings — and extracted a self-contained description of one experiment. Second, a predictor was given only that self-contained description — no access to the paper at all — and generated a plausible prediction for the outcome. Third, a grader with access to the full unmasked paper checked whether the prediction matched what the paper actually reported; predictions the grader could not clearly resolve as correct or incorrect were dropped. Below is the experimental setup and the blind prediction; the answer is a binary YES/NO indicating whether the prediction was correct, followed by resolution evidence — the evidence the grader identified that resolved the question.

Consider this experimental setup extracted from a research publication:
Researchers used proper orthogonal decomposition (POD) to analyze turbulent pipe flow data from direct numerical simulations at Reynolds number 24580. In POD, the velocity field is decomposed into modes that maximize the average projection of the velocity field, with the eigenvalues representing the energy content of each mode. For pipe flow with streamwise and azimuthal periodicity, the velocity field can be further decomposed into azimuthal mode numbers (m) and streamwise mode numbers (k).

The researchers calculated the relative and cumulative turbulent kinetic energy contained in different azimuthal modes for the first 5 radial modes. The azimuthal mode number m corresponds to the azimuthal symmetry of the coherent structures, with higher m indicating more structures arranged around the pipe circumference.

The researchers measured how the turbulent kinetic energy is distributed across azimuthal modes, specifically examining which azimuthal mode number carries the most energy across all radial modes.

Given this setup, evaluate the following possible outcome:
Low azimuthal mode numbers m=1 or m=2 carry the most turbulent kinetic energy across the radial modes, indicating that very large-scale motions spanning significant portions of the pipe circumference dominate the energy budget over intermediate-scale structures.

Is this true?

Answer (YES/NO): NO